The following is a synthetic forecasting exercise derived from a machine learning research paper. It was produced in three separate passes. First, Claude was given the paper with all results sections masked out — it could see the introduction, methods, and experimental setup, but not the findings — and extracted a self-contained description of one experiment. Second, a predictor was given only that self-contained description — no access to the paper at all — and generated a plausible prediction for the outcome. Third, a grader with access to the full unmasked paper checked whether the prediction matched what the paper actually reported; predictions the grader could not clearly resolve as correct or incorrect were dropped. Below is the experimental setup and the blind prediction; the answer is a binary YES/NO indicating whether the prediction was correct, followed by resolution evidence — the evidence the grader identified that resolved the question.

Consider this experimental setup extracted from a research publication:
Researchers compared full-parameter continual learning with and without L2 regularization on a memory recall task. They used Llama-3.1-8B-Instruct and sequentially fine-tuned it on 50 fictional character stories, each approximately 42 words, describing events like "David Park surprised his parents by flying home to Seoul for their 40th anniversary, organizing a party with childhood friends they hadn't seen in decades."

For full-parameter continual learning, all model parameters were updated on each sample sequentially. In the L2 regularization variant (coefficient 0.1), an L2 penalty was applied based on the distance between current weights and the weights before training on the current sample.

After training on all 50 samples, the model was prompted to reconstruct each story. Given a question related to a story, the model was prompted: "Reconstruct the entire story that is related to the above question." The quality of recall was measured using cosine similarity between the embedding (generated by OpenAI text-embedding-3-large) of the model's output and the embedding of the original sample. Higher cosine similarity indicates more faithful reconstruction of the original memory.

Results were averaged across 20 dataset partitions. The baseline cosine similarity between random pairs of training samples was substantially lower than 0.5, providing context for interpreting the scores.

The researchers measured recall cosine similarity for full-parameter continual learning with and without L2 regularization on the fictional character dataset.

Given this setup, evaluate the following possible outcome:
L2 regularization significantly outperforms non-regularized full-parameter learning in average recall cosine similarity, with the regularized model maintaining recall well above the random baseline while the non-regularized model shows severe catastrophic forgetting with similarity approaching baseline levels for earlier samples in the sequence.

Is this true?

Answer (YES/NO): NO